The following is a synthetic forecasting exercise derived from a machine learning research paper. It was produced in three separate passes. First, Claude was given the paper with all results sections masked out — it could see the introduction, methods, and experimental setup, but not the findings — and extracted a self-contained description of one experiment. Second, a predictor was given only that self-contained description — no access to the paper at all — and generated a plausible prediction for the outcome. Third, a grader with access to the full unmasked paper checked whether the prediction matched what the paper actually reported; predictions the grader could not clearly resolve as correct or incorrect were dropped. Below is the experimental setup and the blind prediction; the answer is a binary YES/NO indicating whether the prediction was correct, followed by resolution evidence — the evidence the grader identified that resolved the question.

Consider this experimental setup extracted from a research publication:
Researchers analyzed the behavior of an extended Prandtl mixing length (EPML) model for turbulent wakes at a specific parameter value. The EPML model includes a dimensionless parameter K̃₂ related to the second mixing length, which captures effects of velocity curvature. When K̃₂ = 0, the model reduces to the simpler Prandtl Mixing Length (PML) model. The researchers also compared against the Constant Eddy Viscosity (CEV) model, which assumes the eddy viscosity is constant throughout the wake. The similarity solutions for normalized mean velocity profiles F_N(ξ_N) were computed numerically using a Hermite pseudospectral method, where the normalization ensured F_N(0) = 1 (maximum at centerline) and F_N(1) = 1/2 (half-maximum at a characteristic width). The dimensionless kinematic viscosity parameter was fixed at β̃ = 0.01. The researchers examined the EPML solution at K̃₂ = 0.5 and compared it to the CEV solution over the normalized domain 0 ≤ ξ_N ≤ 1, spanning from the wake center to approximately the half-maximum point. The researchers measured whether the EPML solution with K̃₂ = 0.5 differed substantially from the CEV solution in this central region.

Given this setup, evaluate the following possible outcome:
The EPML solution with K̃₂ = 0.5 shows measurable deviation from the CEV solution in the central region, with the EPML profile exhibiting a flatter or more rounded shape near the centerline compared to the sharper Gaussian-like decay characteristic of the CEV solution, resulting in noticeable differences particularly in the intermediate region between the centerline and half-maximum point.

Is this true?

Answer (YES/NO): NO